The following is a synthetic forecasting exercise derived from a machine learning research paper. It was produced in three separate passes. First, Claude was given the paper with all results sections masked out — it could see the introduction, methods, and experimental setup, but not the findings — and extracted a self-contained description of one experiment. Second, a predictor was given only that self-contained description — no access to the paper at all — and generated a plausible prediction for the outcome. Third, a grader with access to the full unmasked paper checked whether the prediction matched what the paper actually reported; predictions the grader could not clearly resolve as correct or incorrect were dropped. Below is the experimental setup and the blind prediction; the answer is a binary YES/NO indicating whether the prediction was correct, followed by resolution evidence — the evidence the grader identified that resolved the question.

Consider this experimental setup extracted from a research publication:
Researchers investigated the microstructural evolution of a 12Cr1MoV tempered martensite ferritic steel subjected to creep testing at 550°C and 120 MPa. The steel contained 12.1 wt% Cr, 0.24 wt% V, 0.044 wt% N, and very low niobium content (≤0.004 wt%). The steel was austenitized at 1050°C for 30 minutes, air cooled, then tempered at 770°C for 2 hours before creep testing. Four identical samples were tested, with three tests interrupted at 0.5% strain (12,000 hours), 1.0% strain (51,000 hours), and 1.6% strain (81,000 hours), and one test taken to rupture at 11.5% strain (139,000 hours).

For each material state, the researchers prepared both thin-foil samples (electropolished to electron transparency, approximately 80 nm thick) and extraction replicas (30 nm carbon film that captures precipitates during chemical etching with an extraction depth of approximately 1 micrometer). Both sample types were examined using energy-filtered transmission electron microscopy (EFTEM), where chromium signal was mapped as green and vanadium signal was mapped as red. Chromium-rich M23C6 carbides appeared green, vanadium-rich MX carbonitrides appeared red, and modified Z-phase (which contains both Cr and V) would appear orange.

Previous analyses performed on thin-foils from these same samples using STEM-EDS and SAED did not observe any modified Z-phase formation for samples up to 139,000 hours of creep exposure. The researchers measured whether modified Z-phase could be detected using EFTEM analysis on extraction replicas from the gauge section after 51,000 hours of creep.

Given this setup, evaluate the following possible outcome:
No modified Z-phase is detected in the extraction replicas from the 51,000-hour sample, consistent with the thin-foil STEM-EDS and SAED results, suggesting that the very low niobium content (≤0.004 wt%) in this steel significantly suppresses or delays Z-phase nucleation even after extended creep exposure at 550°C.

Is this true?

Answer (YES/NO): NO